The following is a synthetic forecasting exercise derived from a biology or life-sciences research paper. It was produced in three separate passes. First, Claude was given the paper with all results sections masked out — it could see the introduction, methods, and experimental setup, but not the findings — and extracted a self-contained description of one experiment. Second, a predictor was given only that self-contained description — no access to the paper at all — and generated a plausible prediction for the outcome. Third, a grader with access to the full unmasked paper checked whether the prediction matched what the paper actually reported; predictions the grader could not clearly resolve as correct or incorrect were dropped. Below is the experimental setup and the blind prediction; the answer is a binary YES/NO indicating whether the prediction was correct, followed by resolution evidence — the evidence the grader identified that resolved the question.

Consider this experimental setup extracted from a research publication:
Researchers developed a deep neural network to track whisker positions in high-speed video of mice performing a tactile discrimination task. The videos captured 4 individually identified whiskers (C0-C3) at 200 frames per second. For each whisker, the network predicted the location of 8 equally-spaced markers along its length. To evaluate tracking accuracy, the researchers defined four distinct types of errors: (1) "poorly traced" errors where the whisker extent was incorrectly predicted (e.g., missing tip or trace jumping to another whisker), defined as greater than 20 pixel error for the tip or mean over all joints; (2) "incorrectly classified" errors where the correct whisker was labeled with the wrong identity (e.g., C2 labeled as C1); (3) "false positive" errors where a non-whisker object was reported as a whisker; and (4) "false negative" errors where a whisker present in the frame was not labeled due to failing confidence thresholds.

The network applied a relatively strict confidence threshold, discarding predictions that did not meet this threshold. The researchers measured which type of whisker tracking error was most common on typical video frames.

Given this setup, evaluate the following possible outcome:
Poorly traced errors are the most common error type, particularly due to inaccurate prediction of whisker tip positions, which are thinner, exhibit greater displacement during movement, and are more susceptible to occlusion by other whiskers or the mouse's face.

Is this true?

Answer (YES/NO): NO